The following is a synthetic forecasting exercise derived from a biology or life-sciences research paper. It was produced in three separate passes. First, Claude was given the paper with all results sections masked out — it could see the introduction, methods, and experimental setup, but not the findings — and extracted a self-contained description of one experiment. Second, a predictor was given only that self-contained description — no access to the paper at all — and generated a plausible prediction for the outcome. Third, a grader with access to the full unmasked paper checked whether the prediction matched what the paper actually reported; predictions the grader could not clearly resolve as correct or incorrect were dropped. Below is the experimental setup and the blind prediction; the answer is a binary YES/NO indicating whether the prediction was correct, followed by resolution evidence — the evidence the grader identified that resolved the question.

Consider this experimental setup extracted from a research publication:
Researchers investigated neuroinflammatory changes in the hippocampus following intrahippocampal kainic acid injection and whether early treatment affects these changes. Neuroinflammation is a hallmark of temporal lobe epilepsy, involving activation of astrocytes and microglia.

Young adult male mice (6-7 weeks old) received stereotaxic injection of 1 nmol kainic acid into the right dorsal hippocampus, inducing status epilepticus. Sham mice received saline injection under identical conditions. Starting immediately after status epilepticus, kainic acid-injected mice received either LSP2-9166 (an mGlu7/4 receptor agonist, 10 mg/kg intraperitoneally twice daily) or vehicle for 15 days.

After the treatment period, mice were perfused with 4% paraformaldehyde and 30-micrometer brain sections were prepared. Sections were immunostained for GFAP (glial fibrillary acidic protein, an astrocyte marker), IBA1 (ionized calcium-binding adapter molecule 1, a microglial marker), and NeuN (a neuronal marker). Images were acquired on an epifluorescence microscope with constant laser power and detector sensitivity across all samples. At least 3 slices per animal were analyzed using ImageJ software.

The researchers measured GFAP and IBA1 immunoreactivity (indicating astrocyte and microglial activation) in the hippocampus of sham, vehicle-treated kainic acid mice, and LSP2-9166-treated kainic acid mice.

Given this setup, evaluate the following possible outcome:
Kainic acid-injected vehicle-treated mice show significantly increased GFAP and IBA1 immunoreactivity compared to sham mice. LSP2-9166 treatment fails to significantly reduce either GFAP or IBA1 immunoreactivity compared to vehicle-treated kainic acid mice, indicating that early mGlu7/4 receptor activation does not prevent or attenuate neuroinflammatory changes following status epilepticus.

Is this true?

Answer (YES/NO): NO